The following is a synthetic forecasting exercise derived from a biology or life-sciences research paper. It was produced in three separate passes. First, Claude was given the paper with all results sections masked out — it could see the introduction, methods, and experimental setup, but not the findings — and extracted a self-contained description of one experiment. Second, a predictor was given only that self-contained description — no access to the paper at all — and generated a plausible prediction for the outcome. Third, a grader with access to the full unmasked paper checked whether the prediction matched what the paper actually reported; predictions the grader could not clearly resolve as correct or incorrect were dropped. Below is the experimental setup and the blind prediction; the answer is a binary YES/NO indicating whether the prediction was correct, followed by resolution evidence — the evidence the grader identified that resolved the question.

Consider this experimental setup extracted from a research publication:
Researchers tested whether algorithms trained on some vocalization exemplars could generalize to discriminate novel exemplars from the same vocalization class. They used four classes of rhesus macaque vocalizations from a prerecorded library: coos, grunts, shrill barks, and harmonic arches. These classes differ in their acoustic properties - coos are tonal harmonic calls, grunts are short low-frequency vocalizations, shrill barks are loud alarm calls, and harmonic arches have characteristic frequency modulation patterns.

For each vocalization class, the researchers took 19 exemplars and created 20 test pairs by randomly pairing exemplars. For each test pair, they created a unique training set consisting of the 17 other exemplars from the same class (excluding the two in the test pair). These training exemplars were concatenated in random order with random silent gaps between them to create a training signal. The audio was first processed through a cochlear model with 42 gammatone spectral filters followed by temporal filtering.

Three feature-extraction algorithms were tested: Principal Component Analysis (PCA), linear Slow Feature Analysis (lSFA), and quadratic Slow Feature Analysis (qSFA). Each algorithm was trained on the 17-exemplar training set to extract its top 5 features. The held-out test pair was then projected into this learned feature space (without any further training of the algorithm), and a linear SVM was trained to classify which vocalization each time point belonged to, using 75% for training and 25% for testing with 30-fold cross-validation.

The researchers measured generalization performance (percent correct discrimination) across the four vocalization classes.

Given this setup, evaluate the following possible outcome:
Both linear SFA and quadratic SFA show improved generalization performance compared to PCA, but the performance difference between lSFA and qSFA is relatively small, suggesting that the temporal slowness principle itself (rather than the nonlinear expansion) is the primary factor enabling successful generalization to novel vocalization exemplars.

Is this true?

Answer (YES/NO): NO